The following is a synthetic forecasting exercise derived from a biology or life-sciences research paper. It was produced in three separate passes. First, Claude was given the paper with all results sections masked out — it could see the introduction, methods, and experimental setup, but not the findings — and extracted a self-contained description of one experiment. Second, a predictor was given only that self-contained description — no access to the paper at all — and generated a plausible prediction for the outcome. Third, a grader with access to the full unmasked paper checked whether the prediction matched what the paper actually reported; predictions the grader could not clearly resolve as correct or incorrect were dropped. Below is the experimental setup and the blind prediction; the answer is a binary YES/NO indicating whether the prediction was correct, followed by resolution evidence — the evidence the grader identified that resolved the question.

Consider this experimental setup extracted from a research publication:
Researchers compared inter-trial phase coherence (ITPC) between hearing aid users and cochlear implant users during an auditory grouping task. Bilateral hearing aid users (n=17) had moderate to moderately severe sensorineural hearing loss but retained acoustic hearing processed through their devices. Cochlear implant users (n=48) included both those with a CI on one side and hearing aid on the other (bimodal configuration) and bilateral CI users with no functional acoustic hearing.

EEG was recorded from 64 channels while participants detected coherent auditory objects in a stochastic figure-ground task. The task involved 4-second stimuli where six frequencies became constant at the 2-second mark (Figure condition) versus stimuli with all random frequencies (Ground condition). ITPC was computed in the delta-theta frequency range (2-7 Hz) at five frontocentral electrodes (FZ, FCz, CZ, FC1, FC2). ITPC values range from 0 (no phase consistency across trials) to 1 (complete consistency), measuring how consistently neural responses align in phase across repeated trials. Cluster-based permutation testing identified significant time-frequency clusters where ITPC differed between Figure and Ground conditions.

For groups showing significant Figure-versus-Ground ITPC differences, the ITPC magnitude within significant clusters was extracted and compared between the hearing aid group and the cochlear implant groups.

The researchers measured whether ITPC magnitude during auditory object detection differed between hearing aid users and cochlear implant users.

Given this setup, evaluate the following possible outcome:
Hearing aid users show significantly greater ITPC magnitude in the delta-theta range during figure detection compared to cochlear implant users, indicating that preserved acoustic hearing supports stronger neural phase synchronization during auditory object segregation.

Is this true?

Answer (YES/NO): YES